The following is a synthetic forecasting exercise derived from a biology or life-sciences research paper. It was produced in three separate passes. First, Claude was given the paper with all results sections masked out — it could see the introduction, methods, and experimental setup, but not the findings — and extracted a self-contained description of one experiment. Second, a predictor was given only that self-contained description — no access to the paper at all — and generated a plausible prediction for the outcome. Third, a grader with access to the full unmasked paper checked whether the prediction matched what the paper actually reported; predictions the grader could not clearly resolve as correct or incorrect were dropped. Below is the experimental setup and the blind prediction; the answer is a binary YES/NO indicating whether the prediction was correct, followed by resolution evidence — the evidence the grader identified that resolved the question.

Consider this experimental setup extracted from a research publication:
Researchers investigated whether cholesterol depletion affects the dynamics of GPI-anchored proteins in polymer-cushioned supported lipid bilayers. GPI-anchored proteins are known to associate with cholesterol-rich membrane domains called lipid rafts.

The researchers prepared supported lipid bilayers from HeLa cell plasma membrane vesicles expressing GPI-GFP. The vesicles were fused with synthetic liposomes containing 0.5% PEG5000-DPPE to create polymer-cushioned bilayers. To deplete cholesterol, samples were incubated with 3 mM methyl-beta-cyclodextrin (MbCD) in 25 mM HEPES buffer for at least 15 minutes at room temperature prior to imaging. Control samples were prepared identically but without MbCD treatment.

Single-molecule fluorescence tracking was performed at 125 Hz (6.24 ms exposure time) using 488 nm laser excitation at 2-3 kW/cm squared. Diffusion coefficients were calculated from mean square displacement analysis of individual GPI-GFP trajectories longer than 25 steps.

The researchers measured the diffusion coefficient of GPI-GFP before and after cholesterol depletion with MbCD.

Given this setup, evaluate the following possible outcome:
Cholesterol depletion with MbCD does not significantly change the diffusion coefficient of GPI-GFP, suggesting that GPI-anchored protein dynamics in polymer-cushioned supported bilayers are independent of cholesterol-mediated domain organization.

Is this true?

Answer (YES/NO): YES